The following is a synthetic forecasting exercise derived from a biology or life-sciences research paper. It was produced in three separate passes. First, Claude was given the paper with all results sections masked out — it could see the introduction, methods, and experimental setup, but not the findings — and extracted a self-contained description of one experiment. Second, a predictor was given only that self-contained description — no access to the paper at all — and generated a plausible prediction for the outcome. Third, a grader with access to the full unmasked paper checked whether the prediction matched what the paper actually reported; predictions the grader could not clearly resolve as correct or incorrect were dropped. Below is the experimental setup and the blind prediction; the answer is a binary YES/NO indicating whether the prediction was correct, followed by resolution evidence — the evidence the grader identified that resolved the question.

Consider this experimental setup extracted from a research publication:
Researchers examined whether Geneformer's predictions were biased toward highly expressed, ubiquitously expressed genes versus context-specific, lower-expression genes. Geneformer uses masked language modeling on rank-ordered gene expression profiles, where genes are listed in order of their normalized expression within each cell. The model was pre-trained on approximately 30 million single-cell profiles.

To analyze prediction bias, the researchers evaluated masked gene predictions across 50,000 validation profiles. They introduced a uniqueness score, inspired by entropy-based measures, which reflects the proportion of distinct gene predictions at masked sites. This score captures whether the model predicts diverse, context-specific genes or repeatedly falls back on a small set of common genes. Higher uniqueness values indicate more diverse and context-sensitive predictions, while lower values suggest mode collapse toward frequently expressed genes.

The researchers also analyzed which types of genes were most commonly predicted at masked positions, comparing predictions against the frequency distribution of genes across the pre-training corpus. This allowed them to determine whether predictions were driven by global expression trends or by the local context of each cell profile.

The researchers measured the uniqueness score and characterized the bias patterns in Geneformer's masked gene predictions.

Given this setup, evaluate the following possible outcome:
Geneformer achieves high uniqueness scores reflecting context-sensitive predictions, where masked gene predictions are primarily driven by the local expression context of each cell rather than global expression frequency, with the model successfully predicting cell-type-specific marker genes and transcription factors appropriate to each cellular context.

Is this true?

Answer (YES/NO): NO